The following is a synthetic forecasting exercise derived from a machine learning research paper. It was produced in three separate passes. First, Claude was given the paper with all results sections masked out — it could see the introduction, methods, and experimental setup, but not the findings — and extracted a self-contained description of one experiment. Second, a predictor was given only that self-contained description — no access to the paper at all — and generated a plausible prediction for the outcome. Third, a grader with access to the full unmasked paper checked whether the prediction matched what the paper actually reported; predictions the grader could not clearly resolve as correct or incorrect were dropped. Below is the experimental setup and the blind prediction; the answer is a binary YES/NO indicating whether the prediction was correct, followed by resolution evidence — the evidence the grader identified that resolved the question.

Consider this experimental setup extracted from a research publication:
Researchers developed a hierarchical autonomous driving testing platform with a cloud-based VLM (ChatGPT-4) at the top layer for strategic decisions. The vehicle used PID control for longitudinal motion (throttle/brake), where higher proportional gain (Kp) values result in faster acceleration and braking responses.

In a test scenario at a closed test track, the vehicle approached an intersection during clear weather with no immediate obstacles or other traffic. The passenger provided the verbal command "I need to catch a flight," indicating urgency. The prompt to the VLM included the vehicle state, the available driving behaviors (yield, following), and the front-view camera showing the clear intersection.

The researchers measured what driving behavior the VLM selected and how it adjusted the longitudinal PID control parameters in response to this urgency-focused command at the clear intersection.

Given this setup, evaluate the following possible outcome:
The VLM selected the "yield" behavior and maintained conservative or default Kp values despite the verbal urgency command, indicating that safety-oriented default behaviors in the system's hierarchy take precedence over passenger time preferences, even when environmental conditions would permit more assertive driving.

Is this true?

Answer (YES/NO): NO